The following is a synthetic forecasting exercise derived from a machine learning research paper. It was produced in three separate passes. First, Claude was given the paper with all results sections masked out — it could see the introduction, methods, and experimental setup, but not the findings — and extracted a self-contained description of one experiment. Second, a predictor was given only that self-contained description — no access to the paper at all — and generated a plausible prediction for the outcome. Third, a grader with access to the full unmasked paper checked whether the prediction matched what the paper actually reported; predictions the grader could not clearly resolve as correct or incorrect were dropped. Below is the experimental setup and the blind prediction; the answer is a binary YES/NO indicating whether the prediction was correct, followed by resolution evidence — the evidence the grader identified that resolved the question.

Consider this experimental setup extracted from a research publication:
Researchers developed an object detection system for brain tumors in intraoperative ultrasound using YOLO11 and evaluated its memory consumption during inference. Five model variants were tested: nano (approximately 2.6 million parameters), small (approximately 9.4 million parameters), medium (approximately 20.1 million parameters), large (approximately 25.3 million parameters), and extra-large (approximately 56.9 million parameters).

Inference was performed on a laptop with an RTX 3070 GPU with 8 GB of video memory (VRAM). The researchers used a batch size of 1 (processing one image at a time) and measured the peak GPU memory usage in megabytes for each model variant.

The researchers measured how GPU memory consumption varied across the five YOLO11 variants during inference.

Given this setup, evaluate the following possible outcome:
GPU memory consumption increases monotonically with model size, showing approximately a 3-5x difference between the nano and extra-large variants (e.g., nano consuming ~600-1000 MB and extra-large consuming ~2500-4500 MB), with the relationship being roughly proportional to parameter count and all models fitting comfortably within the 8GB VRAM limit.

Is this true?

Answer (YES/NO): NO